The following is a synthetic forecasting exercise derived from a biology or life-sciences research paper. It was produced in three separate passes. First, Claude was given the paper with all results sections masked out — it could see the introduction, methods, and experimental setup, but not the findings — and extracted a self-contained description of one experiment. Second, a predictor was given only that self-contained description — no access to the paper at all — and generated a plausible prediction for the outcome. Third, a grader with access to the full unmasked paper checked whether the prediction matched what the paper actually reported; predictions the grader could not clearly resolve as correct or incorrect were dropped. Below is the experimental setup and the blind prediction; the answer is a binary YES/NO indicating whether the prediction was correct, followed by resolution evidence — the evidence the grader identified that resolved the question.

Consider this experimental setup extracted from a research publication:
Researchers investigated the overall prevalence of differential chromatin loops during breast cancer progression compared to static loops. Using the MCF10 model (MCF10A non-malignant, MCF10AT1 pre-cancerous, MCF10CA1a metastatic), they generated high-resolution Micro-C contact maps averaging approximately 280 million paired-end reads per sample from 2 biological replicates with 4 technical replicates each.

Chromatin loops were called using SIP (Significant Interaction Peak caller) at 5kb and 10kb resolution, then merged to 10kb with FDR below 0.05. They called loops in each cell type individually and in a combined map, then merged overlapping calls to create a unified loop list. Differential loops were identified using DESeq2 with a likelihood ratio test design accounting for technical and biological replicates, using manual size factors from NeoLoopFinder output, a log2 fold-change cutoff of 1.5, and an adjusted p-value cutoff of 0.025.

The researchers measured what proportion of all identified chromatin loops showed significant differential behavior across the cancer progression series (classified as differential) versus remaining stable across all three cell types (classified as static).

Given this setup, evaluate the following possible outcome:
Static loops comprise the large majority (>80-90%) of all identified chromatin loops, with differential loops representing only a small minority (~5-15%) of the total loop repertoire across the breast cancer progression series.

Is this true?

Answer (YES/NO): YES